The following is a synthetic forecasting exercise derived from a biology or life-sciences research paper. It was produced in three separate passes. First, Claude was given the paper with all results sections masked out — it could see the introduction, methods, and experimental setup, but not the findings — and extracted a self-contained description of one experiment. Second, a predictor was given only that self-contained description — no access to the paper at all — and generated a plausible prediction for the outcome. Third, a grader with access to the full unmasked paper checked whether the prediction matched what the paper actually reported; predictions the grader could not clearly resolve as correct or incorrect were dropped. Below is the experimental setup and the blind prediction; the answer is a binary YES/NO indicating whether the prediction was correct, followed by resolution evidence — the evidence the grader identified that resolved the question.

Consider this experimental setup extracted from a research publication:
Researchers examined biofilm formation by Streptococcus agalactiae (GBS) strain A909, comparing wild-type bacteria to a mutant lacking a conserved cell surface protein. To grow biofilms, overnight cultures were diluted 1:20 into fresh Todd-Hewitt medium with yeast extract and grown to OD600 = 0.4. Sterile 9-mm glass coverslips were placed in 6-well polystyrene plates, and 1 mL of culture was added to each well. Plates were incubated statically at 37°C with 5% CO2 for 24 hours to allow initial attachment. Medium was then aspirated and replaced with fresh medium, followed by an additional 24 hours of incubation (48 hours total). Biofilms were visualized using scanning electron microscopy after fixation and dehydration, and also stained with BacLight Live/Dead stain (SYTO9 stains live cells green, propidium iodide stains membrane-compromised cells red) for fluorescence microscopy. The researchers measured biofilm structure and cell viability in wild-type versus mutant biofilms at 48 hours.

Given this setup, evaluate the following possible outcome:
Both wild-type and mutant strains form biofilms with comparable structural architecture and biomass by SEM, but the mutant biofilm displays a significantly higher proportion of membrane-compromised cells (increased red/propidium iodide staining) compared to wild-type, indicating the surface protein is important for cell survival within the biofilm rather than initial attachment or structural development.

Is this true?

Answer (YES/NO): NO